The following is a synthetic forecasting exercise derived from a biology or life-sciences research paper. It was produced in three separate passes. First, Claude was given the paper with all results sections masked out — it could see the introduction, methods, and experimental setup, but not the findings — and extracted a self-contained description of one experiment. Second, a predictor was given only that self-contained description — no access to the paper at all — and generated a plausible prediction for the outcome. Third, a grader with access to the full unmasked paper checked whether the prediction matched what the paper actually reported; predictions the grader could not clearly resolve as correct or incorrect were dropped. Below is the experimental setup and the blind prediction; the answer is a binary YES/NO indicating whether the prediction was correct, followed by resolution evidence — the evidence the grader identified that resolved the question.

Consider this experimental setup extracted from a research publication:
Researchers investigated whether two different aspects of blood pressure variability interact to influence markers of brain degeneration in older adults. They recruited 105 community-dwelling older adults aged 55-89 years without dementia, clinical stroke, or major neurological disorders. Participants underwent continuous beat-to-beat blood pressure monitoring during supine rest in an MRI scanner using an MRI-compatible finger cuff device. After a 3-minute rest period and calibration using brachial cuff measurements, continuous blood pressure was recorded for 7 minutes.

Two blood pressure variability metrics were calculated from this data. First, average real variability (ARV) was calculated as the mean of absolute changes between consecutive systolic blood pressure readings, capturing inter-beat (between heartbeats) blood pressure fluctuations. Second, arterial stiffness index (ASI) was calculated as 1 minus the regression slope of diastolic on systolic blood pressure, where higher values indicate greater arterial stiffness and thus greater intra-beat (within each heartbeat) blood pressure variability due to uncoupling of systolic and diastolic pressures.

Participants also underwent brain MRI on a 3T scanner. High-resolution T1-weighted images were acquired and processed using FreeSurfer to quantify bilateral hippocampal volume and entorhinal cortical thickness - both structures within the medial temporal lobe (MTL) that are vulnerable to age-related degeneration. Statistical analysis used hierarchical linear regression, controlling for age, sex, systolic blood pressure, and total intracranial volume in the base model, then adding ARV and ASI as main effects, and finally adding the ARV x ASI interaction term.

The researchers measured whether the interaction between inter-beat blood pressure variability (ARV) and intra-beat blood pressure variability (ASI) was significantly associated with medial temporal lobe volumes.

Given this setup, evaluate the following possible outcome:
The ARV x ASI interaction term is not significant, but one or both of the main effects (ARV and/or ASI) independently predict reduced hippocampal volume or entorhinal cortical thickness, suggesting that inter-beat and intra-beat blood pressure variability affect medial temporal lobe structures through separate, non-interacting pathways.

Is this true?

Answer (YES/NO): NO